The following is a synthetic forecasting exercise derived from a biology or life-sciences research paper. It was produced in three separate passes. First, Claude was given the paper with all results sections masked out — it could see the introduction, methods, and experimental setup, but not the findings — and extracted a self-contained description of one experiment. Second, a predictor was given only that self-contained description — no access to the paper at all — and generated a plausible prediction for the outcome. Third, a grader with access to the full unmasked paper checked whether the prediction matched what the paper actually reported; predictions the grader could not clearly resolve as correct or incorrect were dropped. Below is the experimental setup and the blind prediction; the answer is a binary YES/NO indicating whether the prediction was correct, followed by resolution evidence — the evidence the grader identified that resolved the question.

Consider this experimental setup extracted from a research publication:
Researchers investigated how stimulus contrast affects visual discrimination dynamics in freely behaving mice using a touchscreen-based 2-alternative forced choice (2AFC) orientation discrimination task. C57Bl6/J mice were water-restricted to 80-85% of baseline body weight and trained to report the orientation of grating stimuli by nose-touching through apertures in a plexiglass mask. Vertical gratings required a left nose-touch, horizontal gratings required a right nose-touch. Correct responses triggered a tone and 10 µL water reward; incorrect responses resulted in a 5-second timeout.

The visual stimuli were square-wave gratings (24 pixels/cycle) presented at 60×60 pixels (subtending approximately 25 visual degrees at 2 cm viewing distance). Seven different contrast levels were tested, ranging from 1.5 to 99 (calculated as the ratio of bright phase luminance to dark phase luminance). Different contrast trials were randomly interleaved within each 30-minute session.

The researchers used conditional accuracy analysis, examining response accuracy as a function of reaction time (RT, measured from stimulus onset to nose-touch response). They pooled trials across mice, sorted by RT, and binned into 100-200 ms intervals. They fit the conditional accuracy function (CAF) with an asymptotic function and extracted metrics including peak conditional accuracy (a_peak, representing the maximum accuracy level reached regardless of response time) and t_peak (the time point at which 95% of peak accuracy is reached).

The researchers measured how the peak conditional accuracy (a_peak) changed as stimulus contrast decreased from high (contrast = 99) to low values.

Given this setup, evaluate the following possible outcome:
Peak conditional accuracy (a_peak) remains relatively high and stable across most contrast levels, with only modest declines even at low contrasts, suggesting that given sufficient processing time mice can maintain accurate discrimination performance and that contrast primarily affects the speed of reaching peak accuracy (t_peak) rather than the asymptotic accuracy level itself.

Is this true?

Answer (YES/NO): NO